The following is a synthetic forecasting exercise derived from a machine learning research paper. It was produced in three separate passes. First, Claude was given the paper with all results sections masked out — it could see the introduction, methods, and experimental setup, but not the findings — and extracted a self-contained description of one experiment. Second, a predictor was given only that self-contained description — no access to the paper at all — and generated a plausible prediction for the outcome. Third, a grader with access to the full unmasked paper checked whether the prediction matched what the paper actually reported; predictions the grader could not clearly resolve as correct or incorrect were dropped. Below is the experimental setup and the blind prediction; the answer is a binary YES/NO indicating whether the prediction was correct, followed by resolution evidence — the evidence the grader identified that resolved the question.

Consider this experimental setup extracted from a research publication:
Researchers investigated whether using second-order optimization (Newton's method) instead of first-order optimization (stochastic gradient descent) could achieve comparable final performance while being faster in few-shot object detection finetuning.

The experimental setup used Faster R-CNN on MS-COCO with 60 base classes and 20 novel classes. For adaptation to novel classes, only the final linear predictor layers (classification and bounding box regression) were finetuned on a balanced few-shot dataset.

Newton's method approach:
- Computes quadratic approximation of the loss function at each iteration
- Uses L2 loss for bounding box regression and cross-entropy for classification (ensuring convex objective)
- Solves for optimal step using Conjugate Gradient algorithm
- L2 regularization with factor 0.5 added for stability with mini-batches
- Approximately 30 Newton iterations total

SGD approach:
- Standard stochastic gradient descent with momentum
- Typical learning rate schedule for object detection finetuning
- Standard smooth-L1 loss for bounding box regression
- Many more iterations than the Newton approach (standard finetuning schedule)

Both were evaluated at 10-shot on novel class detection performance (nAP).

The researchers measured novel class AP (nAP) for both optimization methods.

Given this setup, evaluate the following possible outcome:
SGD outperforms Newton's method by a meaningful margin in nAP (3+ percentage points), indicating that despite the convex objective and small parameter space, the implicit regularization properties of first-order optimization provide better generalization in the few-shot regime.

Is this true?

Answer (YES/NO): NO